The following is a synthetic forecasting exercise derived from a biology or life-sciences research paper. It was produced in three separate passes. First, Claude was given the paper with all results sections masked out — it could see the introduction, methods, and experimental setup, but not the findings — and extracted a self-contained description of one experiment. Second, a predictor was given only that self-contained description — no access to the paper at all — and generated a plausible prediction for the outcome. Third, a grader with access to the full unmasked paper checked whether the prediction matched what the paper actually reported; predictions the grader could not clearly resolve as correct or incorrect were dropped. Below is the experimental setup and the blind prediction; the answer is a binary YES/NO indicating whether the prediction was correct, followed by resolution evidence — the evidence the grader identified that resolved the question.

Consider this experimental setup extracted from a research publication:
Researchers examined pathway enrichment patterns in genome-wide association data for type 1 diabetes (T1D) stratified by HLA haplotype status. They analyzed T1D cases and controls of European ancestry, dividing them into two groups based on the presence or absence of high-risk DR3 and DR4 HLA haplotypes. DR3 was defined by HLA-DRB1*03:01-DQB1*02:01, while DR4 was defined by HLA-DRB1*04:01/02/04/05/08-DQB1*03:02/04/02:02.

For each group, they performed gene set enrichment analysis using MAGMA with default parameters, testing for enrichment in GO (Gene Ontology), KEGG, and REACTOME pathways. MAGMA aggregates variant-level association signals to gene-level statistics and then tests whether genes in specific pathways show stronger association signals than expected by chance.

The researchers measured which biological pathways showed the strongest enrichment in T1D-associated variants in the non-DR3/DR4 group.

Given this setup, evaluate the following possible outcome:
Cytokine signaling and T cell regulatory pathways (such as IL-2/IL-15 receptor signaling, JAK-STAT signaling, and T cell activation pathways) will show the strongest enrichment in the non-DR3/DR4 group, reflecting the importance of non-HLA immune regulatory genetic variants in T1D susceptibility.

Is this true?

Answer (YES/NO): NO